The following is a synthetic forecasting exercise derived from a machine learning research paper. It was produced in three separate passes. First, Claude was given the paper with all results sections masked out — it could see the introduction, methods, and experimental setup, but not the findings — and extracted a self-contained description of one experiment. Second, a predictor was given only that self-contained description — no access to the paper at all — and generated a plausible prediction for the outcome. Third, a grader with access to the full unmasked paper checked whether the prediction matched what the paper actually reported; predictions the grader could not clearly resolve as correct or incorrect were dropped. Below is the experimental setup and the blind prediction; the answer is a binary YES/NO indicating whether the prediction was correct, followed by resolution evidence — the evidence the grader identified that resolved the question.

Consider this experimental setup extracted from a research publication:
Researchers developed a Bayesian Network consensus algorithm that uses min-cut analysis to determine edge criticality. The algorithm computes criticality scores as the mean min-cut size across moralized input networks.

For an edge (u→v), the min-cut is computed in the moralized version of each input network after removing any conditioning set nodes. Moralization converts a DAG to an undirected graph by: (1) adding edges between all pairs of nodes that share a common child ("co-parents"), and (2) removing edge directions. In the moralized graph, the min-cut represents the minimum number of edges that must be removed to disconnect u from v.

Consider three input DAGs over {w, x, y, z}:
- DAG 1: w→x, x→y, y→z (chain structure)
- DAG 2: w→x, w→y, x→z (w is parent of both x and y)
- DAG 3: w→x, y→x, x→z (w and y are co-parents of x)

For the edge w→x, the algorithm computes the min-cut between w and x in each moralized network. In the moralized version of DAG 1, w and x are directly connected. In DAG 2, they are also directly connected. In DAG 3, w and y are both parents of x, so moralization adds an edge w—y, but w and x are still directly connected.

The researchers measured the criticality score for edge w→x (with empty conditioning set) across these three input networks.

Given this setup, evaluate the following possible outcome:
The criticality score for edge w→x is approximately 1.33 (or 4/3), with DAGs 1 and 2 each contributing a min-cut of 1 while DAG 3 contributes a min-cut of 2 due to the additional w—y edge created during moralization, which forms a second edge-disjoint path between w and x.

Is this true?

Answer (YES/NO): NO